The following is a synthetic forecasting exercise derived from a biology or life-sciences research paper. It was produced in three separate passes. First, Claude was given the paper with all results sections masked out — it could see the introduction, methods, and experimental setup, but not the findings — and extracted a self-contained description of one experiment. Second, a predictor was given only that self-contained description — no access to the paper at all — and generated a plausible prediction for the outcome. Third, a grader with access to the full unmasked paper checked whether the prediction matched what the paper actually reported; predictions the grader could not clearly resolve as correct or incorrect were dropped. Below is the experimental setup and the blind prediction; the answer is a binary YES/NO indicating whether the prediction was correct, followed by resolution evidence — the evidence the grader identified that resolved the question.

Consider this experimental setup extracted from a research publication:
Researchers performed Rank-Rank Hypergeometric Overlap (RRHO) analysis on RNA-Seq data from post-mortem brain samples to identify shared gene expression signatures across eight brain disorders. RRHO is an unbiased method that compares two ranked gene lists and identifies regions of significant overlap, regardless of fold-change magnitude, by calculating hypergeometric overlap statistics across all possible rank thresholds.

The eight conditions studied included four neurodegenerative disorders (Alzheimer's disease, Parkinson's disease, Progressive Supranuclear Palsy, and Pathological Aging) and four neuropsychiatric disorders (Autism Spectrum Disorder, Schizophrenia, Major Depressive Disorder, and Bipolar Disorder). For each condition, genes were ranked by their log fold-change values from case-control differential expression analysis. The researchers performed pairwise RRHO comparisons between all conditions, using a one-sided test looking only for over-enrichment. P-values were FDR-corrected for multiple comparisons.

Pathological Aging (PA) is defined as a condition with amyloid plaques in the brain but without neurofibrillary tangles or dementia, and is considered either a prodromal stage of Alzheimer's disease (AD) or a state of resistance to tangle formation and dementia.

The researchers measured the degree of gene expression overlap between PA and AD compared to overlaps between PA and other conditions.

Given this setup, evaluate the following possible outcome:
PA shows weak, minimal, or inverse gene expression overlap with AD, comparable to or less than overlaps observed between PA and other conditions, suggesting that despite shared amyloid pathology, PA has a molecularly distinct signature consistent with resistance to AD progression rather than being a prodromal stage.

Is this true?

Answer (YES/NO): YES